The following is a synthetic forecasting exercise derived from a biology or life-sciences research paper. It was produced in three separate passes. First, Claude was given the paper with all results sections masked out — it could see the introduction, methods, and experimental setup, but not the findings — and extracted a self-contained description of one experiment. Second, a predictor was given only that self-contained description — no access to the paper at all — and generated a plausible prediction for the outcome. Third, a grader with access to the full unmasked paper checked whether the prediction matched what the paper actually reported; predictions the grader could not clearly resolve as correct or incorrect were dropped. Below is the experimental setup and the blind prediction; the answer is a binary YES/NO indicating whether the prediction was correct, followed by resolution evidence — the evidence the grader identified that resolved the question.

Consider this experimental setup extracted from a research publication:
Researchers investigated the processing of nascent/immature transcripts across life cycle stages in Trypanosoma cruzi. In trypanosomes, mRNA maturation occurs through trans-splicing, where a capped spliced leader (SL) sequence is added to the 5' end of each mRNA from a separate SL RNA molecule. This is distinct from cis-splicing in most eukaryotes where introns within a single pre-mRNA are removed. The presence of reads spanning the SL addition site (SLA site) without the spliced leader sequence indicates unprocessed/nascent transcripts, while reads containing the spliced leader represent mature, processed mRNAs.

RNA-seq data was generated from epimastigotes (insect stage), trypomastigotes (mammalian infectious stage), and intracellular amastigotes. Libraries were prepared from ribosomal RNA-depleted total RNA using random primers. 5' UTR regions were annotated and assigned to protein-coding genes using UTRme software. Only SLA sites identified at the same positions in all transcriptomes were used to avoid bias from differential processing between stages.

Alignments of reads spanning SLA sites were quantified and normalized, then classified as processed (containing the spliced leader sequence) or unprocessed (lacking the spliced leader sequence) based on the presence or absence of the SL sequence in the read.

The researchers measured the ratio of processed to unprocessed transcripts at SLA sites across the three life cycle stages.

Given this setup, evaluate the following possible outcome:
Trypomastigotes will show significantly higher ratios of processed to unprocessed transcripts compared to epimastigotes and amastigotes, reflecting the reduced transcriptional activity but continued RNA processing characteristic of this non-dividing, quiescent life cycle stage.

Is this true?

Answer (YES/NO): NO